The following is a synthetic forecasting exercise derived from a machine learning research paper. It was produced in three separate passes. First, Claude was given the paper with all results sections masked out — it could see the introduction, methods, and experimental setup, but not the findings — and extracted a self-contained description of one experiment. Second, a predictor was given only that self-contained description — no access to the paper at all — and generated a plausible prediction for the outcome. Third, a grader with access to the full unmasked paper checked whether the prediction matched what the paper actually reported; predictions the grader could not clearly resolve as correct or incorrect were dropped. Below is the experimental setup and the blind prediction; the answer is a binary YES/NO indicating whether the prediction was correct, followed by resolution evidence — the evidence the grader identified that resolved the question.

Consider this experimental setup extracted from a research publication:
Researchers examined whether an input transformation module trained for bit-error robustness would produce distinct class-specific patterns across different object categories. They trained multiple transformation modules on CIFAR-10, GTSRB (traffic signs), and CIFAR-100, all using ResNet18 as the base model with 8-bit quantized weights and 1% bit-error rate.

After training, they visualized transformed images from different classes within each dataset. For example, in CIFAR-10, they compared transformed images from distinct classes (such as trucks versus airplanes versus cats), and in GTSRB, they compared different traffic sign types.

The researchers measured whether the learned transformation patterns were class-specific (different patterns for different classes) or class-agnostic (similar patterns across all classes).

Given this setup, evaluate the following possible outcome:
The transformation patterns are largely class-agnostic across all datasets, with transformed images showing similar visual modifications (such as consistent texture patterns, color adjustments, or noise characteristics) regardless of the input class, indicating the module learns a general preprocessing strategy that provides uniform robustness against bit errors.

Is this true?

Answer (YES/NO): NO